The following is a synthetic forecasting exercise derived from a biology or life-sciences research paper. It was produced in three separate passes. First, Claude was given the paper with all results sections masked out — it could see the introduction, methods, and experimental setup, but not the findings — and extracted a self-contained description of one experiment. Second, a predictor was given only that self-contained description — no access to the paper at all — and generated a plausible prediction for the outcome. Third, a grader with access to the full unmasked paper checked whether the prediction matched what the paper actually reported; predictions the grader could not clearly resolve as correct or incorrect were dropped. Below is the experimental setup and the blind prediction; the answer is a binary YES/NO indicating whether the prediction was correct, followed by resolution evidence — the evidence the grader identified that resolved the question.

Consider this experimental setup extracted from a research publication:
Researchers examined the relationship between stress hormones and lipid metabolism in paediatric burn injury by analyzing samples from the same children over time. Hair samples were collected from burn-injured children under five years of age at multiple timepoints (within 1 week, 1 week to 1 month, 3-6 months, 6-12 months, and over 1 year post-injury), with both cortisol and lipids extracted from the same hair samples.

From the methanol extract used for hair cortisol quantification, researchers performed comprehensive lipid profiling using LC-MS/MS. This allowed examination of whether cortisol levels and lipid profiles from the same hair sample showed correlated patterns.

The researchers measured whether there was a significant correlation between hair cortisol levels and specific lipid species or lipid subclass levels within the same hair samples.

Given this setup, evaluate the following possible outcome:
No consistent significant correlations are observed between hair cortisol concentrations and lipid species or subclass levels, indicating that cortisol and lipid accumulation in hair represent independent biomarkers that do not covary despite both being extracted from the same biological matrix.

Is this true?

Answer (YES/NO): NO